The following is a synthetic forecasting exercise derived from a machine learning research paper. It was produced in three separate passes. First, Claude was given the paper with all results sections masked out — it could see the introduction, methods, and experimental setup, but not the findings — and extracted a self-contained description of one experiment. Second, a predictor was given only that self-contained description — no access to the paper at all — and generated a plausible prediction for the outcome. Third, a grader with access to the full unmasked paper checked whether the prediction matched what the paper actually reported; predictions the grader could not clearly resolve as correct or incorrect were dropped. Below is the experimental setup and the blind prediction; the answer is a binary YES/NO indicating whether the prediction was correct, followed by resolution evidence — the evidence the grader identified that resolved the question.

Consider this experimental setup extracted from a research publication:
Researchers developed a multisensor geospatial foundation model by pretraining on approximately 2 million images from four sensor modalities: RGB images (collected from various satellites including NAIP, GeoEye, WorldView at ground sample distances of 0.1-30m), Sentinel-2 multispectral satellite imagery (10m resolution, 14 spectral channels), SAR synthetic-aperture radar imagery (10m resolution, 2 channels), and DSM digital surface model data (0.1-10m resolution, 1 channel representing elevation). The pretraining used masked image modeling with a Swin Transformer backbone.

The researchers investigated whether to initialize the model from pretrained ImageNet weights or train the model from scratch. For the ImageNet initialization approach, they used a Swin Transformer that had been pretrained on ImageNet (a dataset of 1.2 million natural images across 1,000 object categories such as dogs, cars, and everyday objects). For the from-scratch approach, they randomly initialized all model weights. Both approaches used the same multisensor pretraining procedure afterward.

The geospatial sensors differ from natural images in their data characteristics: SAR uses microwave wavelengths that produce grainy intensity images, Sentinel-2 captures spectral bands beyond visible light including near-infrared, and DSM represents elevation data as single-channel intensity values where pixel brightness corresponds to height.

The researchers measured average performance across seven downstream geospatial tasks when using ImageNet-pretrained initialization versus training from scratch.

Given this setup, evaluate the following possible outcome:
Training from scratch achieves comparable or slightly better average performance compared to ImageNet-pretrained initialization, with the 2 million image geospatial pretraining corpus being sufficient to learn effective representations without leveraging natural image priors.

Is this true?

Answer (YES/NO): YES